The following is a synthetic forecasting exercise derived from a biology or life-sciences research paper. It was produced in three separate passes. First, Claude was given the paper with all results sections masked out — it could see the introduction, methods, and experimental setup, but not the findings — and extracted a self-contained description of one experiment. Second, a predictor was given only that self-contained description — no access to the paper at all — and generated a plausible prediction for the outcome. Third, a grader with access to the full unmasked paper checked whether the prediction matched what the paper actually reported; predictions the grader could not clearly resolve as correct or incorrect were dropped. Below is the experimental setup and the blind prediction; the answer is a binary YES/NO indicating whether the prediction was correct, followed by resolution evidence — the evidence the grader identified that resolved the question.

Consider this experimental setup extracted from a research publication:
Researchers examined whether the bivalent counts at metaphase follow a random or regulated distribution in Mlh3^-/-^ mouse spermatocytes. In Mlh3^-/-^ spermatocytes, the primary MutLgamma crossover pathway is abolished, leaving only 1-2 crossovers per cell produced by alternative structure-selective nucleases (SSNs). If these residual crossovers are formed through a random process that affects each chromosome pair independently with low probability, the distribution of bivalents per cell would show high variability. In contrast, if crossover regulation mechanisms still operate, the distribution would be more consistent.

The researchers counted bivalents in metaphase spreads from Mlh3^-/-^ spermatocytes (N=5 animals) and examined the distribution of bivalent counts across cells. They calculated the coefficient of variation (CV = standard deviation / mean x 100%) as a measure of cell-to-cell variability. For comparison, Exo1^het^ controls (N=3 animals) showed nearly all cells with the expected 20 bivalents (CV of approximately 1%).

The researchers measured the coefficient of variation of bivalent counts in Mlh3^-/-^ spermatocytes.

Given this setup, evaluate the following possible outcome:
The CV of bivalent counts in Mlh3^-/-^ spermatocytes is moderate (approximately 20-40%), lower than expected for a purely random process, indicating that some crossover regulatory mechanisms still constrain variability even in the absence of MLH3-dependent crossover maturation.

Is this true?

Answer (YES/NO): NO